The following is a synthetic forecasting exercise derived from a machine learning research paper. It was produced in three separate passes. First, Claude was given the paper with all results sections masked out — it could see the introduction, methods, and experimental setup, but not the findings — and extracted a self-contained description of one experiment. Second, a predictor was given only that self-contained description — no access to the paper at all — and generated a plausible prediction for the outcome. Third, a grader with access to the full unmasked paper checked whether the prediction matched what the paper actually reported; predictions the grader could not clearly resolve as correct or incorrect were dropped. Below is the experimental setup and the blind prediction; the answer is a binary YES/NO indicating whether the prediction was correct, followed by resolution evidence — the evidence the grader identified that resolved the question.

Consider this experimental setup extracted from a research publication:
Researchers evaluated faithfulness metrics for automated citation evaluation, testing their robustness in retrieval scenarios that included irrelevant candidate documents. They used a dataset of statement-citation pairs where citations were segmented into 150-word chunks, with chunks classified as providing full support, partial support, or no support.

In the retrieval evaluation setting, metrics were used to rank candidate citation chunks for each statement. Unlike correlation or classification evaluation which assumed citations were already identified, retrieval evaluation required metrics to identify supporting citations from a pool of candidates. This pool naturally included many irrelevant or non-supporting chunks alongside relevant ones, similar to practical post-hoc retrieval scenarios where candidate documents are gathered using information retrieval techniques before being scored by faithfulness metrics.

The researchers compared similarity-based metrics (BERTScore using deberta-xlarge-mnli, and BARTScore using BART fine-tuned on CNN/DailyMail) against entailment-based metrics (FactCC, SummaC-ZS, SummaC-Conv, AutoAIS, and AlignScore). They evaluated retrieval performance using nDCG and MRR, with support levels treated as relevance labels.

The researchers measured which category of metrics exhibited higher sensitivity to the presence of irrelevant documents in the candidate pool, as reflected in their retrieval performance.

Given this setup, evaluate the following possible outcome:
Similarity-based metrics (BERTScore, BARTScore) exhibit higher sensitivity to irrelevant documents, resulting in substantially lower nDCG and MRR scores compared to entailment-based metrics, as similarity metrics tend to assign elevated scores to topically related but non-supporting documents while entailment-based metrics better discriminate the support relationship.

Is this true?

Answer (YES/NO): NO